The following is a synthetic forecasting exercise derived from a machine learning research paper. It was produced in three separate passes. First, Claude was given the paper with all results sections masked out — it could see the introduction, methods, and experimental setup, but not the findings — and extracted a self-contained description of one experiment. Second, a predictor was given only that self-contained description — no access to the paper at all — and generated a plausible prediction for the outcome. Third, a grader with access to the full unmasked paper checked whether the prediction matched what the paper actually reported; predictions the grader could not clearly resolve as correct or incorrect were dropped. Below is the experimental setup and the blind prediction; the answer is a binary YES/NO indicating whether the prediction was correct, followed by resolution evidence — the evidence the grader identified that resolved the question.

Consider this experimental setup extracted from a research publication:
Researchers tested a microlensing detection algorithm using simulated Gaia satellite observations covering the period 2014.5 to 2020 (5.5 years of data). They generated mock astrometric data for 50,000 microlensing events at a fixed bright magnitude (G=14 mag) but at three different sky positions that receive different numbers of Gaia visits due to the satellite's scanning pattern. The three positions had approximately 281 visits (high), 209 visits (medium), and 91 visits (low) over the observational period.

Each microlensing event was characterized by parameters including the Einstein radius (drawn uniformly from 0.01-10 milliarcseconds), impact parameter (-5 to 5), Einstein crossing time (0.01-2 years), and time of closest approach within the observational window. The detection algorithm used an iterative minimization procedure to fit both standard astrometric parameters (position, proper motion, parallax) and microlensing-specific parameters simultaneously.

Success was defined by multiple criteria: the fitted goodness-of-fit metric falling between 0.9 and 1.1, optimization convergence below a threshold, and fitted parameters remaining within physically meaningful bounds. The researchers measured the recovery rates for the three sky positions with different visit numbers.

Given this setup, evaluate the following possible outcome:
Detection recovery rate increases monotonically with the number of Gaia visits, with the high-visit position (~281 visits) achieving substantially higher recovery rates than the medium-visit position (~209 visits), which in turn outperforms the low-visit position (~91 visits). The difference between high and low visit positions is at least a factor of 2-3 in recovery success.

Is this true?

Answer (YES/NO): NO